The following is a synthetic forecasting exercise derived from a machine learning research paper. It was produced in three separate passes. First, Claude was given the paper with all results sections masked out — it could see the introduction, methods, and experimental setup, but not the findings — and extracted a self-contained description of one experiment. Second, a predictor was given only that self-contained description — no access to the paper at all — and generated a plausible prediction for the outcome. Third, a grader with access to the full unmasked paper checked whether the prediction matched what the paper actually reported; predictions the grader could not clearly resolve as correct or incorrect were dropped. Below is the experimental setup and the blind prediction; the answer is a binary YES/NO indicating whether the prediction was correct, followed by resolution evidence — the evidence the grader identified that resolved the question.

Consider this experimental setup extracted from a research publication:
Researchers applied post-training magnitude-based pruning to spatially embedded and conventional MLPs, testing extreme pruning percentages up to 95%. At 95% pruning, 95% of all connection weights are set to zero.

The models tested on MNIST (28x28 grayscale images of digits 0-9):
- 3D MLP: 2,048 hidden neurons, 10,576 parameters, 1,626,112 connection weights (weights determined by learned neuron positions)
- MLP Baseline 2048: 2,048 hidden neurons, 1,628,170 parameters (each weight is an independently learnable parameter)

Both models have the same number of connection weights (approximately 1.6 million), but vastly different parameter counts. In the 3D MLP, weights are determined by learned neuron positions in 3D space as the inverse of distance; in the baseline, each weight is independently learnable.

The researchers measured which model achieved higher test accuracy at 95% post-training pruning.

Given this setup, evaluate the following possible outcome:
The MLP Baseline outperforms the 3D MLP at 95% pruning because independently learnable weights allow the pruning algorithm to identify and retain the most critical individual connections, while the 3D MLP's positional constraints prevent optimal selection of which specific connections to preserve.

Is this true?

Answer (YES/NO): NO